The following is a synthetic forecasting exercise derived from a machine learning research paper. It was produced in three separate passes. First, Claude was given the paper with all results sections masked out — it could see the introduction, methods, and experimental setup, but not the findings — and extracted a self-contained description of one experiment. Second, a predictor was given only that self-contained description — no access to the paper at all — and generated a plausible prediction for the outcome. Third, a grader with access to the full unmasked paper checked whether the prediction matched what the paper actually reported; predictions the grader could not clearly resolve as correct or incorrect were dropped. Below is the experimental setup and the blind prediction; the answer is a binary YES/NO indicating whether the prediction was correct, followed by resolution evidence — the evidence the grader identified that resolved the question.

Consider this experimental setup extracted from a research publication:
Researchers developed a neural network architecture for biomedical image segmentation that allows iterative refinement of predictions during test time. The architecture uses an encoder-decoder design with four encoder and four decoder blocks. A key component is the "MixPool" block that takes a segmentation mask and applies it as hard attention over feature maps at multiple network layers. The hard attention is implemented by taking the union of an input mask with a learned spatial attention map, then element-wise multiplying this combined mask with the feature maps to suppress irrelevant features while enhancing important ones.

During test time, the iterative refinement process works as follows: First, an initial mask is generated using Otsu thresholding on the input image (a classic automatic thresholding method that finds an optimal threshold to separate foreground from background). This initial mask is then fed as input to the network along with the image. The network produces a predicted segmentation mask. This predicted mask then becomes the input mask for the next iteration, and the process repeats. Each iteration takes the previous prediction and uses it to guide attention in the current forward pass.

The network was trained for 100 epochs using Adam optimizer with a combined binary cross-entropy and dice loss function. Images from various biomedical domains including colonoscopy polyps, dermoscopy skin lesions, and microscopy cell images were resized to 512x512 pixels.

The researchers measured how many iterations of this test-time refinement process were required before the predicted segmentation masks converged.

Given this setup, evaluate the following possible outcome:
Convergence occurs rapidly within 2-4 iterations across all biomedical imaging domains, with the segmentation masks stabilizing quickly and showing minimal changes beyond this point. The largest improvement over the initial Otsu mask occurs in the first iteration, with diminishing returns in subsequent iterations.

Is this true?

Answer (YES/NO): NO